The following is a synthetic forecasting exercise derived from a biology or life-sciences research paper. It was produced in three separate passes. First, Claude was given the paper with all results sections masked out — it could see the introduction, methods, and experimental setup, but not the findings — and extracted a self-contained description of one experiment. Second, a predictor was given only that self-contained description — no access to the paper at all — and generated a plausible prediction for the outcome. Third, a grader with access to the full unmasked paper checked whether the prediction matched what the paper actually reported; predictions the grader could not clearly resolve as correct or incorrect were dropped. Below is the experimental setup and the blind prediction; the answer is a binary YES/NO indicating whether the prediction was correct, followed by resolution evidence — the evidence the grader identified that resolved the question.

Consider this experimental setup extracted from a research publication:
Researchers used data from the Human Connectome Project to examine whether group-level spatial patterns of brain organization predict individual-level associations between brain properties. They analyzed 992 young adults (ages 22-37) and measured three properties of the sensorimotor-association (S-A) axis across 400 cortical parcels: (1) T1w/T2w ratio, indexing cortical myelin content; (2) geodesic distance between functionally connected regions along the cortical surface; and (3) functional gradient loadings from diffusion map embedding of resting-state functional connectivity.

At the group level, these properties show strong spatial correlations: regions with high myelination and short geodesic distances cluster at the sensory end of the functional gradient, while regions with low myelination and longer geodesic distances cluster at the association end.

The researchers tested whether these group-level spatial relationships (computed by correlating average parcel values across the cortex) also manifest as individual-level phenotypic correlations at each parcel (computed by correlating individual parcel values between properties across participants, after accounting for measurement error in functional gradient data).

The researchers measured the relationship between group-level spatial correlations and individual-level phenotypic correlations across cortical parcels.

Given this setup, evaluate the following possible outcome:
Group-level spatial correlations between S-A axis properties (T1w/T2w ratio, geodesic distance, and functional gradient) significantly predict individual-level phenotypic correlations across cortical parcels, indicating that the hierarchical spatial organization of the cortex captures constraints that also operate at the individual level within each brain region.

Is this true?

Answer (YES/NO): NO